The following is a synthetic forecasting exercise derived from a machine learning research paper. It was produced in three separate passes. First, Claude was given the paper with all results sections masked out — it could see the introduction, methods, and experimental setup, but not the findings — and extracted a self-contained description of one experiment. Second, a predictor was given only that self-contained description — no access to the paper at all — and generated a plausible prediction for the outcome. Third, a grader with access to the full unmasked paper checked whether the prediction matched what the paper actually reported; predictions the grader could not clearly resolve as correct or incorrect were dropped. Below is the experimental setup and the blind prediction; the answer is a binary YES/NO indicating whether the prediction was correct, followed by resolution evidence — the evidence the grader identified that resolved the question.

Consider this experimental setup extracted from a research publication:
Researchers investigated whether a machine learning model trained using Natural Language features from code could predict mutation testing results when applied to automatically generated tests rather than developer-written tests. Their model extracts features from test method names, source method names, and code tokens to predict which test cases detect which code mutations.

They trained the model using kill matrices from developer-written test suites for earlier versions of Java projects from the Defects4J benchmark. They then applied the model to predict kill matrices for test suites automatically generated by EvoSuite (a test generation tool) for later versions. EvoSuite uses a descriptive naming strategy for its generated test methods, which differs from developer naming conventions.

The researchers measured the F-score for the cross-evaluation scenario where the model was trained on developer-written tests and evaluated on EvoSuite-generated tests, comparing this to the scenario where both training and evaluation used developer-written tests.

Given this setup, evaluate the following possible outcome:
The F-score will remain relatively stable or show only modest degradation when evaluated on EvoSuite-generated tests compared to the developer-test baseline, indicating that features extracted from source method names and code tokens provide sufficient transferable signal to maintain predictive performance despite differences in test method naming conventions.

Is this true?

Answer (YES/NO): NO